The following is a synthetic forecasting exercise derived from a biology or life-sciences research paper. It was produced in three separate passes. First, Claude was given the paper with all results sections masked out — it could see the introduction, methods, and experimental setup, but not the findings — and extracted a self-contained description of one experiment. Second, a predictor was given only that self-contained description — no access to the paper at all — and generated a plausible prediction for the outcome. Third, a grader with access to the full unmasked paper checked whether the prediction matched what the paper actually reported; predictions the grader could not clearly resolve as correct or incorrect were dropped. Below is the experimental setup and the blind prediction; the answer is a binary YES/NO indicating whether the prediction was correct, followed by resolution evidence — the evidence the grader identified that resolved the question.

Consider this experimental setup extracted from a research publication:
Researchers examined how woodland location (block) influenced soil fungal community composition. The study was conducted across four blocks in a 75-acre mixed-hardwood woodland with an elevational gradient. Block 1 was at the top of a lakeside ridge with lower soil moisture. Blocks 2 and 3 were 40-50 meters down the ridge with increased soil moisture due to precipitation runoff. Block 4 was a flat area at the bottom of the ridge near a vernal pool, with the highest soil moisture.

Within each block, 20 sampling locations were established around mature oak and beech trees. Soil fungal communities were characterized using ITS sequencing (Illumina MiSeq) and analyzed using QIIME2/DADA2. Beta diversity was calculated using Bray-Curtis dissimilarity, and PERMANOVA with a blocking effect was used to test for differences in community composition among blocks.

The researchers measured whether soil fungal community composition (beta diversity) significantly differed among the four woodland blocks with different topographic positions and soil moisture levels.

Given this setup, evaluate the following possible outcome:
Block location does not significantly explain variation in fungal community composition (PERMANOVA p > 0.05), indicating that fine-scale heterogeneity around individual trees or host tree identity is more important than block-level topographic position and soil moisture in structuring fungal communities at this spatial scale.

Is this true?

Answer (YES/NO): NO